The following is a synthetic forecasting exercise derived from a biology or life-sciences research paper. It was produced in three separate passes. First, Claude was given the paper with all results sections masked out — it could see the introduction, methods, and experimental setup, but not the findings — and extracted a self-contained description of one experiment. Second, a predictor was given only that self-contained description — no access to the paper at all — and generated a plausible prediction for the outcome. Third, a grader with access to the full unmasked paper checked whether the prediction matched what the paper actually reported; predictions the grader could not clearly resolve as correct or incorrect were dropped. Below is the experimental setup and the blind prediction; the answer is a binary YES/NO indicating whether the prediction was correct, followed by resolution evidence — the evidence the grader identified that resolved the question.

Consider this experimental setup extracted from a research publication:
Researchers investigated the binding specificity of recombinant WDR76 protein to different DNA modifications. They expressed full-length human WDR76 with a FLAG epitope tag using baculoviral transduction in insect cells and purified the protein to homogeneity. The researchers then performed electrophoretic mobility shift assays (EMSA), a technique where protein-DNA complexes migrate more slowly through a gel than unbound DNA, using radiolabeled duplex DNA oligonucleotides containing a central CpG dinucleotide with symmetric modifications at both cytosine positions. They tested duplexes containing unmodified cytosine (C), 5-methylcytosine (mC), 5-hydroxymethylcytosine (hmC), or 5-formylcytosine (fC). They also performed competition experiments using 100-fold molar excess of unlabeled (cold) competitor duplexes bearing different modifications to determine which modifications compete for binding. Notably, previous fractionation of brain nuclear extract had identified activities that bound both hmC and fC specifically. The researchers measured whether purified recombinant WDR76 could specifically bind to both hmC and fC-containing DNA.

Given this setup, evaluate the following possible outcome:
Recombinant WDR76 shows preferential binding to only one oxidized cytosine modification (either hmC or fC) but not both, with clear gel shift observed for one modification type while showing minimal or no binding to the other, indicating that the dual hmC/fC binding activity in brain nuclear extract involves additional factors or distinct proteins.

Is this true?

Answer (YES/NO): YES